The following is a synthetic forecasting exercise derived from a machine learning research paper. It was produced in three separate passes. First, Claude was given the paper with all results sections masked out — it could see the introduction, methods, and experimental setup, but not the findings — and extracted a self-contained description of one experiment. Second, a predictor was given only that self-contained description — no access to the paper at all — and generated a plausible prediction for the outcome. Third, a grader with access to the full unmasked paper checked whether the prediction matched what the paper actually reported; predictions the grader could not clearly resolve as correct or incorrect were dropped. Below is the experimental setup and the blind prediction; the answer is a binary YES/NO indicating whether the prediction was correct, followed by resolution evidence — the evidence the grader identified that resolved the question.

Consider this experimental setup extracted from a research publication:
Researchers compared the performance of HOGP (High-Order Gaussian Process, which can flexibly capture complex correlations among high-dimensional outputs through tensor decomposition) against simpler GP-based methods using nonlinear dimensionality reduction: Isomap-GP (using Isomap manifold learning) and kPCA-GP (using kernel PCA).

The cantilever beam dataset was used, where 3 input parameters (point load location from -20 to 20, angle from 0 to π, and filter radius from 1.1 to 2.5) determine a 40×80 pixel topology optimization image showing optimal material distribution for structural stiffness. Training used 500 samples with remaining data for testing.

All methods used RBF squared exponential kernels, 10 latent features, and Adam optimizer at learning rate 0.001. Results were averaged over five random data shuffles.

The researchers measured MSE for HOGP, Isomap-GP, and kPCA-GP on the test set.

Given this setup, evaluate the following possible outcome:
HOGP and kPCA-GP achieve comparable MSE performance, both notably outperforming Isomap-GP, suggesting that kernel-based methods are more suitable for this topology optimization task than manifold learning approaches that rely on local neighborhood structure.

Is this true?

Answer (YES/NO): NO